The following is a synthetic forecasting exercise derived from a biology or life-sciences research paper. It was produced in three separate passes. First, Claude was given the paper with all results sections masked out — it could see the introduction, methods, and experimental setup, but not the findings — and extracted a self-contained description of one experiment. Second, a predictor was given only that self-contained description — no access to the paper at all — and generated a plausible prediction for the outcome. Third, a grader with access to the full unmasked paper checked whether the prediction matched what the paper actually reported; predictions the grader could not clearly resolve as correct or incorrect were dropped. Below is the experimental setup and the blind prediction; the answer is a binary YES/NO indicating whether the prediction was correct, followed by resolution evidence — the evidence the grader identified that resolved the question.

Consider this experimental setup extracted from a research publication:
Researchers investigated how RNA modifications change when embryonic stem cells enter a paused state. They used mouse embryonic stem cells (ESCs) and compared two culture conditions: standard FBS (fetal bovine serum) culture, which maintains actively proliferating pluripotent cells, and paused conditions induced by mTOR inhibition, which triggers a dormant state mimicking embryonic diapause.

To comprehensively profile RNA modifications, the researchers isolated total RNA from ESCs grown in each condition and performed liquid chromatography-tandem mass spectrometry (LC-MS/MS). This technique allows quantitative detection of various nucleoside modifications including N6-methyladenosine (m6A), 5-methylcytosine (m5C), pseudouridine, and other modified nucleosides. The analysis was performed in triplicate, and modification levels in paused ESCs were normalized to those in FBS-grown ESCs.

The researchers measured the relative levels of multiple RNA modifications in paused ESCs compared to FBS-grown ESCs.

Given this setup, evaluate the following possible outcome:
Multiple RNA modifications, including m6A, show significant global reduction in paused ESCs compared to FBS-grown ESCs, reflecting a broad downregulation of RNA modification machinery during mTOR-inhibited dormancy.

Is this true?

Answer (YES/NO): NO